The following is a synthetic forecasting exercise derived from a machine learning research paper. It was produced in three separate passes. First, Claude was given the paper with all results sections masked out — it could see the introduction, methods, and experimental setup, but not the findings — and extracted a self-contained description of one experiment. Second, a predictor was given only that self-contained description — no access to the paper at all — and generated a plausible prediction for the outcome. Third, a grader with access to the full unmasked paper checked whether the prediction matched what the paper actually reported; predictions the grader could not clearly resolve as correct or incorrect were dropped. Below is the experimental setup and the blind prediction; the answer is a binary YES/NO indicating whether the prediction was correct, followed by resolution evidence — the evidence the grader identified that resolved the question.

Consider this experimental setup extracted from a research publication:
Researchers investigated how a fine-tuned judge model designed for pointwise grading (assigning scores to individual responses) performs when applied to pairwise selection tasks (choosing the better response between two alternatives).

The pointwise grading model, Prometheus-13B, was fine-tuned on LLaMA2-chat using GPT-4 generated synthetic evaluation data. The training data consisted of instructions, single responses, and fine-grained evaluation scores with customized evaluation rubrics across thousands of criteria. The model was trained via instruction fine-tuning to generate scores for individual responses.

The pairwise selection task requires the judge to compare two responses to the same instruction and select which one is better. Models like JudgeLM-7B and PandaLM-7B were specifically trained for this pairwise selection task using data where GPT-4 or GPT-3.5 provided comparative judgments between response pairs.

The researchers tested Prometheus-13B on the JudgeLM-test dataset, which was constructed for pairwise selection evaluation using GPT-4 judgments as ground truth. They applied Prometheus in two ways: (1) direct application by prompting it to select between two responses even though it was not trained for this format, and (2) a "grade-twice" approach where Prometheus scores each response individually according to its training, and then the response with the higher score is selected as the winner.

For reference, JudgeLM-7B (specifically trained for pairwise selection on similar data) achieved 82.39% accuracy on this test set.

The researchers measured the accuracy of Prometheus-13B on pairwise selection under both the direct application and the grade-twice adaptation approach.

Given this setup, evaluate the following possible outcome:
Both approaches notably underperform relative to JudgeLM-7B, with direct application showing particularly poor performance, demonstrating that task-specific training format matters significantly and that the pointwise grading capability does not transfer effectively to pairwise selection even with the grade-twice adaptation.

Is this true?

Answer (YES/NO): YES